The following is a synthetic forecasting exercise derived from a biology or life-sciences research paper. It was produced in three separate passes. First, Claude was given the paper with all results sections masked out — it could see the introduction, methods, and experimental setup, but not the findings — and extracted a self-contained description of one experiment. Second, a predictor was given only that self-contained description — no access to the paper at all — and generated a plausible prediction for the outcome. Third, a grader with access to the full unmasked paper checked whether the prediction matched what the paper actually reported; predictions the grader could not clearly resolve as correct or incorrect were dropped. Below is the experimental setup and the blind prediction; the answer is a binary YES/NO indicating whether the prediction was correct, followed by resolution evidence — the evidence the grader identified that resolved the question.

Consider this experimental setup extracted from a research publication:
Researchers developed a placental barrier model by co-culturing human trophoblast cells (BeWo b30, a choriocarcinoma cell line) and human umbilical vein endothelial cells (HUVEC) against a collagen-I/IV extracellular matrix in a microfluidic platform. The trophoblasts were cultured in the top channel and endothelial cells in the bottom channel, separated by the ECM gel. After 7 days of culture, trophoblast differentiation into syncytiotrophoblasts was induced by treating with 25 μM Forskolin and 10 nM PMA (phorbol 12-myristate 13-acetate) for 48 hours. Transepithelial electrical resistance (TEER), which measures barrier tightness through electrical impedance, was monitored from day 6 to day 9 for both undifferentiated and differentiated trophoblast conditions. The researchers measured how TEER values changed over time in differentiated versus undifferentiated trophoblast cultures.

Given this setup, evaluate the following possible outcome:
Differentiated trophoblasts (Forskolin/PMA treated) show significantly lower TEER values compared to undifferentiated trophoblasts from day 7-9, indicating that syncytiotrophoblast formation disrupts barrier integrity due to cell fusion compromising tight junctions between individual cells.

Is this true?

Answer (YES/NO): YES